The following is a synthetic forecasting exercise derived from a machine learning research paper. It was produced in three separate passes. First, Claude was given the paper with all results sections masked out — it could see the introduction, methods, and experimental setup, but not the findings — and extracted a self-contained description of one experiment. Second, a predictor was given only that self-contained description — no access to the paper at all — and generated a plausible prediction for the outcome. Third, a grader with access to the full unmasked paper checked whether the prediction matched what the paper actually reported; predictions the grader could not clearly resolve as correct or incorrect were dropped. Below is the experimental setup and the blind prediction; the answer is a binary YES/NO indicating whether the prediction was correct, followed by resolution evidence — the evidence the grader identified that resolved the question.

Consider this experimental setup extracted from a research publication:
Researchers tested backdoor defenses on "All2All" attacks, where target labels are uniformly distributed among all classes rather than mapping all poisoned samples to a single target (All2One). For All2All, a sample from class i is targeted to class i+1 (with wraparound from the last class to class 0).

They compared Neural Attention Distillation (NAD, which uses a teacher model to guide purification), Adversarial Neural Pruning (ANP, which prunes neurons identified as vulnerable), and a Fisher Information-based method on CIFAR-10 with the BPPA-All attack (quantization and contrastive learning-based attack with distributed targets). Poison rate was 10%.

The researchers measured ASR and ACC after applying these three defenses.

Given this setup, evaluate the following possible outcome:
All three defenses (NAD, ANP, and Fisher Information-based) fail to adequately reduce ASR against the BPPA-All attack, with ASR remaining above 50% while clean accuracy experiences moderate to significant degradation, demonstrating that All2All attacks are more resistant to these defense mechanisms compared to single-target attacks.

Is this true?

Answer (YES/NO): NO